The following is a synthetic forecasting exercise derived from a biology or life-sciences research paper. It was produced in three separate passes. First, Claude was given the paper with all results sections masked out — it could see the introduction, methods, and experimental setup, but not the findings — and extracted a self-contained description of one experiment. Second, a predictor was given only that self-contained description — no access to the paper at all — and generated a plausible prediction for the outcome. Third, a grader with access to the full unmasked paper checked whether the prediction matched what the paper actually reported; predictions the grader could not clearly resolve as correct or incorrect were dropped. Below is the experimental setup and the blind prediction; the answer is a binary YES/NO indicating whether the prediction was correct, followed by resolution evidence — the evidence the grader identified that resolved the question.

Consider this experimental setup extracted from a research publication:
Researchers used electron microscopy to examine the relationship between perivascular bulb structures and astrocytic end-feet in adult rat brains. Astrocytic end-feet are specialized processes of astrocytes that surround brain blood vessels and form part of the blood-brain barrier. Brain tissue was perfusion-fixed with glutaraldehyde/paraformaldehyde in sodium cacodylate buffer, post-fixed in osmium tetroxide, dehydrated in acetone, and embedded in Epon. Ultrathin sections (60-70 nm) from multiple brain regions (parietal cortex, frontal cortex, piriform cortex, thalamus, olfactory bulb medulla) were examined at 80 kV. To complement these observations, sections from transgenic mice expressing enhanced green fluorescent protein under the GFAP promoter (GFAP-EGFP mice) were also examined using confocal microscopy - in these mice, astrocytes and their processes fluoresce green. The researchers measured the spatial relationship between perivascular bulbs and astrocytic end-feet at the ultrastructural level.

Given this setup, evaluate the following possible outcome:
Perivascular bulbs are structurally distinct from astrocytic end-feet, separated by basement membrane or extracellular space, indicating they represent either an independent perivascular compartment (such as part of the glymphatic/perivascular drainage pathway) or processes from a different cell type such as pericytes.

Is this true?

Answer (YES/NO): NO